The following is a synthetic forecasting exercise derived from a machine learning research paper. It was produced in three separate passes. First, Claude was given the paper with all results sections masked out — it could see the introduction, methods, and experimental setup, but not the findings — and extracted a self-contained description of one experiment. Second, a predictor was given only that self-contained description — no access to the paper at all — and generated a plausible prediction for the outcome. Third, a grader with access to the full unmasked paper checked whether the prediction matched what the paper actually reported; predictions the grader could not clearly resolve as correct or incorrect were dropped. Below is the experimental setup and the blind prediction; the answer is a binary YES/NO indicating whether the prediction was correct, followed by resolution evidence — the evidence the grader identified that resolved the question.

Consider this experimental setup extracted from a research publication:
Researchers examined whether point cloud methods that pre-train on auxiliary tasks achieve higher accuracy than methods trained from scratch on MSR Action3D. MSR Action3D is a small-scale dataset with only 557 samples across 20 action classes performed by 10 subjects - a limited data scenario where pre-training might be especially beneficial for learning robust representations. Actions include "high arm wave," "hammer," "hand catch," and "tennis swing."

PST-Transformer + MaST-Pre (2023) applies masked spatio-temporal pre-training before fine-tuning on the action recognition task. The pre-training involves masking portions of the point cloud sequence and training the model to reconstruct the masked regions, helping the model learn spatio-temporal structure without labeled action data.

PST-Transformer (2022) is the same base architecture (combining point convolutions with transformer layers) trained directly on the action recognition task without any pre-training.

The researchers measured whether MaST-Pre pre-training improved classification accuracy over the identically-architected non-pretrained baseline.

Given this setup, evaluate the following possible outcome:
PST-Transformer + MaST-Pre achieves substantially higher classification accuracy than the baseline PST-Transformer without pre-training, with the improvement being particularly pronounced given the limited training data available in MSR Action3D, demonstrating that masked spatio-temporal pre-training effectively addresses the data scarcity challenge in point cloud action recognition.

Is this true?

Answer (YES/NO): NO